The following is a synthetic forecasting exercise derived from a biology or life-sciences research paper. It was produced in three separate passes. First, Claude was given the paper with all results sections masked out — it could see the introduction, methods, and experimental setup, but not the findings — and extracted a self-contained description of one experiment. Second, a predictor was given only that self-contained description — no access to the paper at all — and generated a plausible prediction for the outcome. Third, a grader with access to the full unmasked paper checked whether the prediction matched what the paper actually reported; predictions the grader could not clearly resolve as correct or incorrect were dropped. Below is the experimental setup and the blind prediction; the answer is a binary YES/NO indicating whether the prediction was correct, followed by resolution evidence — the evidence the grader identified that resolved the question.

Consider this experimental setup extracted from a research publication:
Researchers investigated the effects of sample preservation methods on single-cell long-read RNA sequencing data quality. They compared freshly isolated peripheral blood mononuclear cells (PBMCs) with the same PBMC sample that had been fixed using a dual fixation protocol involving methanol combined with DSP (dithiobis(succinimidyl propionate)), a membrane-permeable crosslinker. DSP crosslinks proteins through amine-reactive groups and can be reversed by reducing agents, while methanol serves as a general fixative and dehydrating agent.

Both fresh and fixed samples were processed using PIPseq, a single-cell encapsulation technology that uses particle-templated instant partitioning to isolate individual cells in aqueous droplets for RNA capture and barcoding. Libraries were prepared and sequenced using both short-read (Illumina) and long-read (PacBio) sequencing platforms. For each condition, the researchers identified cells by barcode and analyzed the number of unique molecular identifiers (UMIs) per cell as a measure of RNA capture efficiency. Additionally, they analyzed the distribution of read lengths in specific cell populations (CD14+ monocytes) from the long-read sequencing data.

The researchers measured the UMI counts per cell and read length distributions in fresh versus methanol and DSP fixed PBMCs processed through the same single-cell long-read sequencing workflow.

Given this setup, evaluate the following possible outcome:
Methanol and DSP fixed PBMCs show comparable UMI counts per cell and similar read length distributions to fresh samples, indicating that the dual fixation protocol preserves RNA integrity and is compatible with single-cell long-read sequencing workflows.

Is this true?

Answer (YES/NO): NO